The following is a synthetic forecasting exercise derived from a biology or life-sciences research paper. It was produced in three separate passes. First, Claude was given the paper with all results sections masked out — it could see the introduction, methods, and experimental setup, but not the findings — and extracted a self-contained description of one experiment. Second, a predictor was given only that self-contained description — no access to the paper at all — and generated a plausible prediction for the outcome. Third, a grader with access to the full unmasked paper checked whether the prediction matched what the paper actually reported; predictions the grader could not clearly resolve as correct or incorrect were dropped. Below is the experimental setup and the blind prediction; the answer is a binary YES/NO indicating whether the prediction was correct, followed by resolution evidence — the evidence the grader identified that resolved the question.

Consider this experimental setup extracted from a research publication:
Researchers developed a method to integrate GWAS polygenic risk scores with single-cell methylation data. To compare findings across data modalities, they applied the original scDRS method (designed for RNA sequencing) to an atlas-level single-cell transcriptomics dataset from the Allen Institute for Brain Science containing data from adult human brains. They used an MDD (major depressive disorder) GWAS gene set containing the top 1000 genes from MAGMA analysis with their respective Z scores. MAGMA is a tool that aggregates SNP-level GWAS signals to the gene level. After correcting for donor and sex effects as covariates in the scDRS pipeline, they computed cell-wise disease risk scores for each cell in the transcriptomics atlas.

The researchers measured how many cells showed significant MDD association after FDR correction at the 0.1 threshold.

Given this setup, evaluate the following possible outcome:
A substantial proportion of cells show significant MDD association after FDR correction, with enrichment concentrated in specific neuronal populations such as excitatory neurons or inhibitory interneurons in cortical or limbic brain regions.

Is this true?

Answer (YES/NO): NO